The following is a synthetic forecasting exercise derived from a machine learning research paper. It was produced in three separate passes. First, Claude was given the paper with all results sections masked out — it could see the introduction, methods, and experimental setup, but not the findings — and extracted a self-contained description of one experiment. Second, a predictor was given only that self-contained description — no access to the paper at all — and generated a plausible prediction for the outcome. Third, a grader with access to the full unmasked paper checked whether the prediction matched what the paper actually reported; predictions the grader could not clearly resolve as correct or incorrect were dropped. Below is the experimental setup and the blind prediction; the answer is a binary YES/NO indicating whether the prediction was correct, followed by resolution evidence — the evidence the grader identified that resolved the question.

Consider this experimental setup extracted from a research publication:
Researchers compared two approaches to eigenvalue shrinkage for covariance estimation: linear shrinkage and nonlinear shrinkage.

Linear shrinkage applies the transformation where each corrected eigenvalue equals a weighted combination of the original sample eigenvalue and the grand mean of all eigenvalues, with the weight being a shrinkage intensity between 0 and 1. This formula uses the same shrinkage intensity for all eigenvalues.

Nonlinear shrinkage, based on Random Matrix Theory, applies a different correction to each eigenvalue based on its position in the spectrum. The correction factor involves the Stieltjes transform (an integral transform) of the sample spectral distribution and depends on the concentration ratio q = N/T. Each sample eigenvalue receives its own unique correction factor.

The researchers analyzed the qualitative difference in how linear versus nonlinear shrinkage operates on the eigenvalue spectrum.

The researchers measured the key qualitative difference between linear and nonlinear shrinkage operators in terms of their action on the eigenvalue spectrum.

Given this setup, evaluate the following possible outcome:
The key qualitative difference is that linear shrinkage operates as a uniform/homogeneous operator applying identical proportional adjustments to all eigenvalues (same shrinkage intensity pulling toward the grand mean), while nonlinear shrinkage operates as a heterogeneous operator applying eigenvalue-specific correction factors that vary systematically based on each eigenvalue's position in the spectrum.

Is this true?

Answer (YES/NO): YES